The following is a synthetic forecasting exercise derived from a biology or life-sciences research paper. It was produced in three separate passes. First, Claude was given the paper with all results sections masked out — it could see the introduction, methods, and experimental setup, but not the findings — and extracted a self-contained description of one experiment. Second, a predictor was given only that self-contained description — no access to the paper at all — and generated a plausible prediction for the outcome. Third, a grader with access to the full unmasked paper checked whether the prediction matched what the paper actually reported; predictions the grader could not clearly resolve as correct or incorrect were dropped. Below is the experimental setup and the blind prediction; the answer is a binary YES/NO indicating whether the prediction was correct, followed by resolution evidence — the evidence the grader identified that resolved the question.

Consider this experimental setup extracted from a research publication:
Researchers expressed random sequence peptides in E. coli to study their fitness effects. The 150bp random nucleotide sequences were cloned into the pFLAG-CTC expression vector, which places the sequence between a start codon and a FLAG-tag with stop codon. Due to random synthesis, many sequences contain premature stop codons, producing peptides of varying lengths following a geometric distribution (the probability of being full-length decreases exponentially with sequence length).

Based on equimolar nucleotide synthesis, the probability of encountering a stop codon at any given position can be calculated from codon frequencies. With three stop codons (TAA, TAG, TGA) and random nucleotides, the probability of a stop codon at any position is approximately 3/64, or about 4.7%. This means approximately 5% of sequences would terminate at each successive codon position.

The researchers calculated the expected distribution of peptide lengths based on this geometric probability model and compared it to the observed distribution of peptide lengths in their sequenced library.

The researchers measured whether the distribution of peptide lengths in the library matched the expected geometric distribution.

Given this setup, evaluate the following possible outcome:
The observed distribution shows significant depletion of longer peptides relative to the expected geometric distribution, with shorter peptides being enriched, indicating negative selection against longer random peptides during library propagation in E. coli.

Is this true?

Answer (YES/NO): NO